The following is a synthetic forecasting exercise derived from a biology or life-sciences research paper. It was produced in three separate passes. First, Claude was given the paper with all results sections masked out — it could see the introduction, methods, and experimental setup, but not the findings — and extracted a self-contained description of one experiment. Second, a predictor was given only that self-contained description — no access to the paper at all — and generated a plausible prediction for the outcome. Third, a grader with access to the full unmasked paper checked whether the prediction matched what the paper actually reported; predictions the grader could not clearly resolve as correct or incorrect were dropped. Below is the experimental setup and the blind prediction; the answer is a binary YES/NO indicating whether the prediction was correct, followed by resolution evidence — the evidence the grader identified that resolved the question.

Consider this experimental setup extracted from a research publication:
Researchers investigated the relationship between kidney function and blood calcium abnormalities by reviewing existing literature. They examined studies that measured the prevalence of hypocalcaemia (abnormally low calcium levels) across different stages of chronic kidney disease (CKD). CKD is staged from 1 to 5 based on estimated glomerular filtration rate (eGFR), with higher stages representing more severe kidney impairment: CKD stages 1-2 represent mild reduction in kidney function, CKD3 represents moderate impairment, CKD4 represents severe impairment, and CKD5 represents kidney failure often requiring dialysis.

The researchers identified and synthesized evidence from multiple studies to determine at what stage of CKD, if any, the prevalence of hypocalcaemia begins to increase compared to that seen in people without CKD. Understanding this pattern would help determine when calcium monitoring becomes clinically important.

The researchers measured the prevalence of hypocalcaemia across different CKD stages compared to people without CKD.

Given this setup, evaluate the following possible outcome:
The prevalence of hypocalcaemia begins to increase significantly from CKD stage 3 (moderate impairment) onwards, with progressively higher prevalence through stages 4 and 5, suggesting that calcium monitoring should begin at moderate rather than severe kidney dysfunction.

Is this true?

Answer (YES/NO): NO